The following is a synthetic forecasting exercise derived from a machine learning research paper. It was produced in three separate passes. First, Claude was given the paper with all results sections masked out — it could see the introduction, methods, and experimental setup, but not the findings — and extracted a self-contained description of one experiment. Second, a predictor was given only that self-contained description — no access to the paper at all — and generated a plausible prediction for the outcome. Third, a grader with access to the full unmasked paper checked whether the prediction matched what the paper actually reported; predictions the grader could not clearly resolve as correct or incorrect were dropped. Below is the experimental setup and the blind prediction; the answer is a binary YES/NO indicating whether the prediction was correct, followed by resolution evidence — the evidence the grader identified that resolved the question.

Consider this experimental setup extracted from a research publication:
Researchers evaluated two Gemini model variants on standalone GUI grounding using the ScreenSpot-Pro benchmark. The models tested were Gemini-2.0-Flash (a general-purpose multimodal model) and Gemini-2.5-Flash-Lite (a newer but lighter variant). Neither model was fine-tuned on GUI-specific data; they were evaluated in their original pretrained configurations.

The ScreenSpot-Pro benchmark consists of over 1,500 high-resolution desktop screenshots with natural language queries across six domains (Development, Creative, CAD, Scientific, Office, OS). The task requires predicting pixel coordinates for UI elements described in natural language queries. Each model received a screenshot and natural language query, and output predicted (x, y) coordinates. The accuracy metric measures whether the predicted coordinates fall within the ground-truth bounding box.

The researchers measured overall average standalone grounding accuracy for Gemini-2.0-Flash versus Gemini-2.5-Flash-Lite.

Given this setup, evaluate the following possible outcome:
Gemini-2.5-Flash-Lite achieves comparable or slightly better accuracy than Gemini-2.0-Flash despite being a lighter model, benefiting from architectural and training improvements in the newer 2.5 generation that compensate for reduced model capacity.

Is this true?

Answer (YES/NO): YES